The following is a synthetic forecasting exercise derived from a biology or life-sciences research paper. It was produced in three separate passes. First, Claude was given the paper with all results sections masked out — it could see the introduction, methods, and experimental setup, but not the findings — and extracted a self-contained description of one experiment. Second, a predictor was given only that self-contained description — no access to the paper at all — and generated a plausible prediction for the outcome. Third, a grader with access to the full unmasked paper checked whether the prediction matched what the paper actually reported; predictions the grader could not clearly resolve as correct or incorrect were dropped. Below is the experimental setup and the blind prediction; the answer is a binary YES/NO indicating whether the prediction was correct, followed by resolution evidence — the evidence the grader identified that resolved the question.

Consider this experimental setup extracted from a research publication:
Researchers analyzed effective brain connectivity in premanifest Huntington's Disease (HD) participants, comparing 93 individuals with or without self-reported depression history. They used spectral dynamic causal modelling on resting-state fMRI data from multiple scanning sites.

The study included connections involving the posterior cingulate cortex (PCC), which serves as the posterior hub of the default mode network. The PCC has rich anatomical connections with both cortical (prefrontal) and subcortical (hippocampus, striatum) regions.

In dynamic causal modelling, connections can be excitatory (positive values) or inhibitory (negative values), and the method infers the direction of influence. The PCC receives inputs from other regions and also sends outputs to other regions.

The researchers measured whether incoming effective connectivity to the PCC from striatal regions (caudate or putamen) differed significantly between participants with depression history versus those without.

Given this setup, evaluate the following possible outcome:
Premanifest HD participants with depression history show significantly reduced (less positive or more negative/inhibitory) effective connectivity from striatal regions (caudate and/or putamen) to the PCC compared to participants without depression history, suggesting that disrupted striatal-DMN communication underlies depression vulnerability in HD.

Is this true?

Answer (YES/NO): NO